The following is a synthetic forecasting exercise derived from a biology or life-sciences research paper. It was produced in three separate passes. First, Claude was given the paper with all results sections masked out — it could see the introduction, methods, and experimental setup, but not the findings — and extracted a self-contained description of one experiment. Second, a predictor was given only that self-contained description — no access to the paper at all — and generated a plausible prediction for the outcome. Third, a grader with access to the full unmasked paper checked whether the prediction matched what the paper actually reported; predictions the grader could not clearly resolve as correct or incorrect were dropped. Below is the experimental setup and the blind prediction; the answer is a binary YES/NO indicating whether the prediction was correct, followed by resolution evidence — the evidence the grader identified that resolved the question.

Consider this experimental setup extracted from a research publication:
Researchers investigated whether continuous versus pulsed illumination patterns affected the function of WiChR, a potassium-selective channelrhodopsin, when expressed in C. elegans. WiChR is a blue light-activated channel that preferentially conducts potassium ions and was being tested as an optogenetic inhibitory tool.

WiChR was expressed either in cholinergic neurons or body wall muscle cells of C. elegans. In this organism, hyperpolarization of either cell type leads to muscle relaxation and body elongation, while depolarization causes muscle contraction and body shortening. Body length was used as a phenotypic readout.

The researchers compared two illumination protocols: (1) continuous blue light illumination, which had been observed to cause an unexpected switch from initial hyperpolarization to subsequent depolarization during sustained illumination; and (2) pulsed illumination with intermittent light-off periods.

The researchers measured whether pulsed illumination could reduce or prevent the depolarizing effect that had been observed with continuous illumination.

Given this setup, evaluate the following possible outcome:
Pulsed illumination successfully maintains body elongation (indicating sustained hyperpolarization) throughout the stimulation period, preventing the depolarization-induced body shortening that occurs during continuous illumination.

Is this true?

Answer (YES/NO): NO